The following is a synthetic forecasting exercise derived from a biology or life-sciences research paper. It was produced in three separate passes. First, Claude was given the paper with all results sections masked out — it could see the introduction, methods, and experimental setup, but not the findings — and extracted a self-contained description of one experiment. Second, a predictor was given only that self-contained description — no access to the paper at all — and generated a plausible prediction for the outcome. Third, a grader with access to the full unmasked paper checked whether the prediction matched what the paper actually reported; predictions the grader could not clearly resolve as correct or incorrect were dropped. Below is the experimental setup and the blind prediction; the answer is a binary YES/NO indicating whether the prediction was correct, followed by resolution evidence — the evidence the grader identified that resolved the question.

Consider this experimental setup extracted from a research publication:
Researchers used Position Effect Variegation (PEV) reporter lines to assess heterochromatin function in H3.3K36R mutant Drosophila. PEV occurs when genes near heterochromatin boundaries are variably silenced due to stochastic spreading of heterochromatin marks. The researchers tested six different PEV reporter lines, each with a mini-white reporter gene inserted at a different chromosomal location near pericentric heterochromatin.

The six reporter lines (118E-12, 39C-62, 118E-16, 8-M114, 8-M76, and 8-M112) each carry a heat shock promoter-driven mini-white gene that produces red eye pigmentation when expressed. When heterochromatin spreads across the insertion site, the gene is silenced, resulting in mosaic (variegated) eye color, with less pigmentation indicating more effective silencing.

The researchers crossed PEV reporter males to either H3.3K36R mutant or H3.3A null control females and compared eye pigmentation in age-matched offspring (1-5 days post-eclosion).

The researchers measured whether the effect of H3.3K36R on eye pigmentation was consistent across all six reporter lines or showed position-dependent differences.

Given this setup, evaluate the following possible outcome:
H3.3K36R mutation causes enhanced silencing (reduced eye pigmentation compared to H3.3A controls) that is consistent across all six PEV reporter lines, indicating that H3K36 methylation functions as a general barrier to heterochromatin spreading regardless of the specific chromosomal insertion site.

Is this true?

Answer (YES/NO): NO